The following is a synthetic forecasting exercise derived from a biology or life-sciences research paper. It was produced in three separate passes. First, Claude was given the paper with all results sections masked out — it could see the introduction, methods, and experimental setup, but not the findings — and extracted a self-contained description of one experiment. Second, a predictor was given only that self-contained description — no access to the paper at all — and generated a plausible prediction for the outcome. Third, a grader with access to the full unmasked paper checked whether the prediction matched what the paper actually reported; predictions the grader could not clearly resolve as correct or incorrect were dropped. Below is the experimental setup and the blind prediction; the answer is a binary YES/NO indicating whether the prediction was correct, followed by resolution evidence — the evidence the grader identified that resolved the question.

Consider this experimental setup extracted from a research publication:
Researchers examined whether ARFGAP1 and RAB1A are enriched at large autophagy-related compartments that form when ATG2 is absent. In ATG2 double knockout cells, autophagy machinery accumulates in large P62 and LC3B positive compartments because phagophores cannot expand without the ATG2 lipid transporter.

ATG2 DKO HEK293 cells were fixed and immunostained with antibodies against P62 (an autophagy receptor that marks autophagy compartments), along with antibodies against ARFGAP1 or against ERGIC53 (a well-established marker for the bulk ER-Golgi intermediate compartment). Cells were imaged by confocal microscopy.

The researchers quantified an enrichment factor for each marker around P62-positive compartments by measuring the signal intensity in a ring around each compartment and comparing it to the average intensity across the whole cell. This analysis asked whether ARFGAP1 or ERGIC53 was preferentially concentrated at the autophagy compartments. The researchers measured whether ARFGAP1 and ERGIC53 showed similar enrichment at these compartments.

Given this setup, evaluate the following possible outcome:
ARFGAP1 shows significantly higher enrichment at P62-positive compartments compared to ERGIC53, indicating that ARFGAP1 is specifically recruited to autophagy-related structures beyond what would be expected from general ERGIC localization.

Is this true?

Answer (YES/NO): YES